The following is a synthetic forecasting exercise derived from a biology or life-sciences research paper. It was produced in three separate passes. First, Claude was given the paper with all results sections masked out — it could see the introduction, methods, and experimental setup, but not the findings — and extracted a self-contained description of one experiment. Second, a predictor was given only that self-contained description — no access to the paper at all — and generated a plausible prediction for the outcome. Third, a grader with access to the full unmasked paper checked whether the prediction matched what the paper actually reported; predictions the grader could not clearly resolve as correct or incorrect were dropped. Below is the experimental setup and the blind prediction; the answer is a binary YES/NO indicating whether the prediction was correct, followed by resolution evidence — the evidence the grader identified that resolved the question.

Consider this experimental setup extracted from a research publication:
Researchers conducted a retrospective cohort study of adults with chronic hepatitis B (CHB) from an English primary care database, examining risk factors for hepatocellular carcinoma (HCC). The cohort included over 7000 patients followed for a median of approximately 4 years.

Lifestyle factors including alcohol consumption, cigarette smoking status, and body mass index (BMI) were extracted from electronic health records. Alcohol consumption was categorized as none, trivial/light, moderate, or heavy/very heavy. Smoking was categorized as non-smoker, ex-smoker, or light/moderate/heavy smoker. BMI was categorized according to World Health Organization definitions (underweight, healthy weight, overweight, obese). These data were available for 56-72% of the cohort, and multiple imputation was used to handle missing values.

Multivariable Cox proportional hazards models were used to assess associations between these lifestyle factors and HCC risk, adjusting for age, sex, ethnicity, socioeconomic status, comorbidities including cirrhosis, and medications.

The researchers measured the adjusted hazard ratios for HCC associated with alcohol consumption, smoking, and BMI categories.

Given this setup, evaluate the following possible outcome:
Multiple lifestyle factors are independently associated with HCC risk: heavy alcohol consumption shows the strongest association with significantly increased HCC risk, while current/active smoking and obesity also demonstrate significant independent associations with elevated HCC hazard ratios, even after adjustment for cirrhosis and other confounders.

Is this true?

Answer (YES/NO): NO